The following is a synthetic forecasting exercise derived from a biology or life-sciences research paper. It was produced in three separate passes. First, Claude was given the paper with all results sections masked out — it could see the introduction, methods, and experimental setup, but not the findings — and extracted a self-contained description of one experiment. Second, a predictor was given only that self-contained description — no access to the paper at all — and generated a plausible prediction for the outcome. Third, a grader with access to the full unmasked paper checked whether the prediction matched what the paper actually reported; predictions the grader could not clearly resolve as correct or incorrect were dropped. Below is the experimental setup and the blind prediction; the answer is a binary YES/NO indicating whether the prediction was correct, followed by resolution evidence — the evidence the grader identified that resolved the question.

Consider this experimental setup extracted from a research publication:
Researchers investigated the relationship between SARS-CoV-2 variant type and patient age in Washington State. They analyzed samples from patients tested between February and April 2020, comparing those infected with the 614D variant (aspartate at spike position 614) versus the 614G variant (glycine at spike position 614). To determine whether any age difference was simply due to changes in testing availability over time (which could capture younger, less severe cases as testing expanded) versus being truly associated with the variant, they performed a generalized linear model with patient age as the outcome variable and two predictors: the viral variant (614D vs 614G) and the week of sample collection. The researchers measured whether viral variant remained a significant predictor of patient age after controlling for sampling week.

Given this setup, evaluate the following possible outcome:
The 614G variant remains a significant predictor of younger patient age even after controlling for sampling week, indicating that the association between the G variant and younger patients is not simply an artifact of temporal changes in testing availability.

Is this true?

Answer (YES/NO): YES